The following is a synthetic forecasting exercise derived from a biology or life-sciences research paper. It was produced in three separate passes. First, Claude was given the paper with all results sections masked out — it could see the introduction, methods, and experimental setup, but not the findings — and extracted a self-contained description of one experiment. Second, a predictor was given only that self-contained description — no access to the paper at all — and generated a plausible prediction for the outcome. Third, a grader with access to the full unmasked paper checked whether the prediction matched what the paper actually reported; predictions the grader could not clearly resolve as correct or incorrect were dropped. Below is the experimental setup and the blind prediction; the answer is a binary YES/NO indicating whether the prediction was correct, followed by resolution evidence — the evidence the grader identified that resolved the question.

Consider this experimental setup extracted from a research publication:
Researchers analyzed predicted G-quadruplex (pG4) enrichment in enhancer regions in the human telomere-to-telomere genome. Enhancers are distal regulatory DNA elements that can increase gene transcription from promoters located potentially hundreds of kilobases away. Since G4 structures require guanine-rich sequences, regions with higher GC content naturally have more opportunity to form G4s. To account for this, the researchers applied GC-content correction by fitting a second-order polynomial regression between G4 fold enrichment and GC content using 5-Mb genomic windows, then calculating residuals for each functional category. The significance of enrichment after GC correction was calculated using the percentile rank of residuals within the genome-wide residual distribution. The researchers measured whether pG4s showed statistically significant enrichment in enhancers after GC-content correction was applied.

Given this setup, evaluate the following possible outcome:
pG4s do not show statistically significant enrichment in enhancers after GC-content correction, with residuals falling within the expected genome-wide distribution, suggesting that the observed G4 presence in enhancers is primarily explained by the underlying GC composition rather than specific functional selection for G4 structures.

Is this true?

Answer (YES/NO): YES